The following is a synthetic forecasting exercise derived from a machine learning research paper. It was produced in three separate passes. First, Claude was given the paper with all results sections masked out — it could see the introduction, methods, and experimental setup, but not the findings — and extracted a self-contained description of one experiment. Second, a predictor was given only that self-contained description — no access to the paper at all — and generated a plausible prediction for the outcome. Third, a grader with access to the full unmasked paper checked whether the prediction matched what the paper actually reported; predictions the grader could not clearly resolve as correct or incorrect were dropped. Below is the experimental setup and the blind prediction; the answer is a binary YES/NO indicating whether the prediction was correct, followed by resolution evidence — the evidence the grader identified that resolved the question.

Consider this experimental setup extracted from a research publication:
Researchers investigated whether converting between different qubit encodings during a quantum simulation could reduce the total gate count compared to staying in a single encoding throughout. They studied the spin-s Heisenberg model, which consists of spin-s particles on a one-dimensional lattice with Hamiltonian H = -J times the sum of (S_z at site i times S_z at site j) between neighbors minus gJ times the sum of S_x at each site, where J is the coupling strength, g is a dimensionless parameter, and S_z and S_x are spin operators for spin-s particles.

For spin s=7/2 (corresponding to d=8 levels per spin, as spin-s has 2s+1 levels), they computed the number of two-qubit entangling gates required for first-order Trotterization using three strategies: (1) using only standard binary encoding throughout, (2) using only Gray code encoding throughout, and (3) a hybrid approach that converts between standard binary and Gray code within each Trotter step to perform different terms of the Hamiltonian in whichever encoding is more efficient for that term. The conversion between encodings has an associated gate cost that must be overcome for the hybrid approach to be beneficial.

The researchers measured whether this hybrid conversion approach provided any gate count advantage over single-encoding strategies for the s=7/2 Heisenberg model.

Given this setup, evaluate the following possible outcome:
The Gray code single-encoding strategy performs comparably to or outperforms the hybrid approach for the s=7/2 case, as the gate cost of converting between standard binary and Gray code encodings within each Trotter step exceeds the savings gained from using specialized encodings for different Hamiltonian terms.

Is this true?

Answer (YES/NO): NO